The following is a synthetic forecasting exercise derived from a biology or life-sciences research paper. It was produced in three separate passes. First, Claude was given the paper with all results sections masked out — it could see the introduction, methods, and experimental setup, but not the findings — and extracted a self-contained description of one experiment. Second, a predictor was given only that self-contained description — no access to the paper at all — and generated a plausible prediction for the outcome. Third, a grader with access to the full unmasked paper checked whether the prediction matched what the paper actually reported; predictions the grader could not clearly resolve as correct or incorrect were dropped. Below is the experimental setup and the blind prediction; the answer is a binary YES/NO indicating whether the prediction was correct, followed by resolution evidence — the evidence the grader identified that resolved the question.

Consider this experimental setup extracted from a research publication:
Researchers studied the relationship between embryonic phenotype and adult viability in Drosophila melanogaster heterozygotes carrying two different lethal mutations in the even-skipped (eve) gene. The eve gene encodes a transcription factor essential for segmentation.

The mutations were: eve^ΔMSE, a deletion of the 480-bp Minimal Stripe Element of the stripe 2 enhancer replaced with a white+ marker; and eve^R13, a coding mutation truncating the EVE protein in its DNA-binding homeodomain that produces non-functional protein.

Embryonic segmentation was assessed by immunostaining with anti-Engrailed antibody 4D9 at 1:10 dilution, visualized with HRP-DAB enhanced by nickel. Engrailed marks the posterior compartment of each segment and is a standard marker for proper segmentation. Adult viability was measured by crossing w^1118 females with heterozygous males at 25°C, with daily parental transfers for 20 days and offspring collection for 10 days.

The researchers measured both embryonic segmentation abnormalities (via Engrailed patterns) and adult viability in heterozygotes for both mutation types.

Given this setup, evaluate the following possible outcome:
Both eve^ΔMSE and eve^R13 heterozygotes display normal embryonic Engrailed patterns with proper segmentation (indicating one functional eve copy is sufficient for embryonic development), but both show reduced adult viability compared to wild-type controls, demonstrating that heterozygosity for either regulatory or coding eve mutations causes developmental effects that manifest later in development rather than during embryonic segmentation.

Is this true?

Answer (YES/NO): NO